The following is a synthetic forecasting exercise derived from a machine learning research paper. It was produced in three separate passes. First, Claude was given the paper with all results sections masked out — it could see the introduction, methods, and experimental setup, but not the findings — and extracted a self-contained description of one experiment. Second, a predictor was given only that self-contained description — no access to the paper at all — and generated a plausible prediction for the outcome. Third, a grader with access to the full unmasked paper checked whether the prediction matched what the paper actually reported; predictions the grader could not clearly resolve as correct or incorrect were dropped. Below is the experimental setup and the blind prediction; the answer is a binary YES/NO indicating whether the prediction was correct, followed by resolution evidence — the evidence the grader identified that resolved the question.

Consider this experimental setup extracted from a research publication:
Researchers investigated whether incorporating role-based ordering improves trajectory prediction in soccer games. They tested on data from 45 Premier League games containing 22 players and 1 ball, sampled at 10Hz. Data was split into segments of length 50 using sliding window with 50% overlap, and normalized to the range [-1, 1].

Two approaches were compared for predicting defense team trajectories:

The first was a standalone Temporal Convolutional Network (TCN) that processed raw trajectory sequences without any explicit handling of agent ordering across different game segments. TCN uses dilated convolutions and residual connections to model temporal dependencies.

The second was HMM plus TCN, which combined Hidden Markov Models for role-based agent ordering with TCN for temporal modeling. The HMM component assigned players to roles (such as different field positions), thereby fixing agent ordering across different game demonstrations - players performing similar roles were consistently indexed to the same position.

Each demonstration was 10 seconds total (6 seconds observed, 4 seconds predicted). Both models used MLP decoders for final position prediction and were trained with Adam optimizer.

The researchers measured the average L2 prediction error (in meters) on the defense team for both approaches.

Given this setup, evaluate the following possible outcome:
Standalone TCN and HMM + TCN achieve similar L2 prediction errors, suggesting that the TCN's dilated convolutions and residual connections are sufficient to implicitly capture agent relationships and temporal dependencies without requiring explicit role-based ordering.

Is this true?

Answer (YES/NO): NO